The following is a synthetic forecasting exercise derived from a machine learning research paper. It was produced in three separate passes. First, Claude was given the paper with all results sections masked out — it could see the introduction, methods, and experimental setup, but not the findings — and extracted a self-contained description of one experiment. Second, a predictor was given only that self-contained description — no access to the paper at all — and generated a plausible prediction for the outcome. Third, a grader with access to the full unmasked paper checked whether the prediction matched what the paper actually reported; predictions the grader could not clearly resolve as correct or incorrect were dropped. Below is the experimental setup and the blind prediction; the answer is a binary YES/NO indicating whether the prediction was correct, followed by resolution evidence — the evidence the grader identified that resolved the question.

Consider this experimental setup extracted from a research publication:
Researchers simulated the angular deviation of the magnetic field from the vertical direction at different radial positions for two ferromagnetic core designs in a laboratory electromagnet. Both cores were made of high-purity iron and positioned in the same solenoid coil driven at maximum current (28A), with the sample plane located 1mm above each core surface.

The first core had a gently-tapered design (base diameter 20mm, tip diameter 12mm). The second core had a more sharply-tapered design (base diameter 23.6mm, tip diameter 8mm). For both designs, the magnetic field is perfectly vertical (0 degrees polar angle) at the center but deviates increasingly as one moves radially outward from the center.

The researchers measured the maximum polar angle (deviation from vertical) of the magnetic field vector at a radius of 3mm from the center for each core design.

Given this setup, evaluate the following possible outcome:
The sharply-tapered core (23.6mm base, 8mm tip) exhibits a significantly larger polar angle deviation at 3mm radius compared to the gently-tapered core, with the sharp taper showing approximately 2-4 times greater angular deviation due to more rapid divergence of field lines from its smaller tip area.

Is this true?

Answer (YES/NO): YES